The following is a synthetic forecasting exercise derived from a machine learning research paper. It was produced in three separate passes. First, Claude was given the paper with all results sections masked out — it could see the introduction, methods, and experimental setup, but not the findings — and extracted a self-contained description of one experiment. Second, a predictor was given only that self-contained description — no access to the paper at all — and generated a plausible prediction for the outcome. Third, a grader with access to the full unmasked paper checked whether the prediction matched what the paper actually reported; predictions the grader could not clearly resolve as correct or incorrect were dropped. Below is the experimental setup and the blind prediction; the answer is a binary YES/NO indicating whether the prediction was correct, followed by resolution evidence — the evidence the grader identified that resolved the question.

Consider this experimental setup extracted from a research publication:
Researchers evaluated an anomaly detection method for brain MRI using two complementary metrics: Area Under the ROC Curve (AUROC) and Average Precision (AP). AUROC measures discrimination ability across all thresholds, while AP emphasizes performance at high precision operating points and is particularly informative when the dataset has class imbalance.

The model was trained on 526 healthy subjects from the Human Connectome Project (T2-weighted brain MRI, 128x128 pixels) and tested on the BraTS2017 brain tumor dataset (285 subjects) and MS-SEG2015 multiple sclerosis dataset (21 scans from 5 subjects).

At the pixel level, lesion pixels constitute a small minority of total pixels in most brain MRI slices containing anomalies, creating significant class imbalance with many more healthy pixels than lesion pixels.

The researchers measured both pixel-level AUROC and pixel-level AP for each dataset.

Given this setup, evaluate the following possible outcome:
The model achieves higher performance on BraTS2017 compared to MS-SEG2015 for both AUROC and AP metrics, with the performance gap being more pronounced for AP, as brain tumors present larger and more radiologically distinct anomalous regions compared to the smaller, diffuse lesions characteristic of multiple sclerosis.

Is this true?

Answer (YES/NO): NO